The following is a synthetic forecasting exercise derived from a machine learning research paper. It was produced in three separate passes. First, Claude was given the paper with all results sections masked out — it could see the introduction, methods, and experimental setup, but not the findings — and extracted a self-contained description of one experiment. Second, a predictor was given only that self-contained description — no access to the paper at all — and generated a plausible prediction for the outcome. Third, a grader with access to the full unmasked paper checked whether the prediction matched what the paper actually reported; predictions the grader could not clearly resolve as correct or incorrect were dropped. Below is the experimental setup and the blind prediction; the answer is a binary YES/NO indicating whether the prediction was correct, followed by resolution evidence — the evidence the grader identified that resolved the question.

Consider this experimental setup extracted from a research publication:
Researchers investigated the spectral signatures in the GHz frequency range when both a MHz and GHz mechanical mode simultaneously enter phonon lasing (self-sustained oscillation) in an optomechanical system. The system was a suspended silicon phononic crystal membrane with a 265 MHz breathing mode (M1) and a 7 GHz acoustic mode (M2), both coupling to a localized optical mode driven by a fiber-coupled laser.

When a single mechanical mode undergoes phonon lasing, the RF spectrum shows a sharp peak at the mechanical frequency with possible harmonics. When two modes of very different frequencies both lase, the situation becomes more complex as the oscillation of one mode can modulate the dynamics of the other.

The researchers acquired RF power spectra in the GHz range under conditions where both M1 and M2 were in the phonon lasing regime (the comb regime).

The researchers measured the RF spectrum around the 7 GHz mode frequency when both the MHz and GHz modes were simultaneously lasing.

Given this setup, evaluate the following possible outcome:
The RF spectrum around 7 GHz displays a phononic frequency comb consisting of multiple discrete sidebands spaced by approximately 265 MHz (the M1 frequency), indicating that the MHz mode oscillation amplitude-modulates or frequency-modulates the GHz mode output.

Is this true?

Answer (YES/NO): YES